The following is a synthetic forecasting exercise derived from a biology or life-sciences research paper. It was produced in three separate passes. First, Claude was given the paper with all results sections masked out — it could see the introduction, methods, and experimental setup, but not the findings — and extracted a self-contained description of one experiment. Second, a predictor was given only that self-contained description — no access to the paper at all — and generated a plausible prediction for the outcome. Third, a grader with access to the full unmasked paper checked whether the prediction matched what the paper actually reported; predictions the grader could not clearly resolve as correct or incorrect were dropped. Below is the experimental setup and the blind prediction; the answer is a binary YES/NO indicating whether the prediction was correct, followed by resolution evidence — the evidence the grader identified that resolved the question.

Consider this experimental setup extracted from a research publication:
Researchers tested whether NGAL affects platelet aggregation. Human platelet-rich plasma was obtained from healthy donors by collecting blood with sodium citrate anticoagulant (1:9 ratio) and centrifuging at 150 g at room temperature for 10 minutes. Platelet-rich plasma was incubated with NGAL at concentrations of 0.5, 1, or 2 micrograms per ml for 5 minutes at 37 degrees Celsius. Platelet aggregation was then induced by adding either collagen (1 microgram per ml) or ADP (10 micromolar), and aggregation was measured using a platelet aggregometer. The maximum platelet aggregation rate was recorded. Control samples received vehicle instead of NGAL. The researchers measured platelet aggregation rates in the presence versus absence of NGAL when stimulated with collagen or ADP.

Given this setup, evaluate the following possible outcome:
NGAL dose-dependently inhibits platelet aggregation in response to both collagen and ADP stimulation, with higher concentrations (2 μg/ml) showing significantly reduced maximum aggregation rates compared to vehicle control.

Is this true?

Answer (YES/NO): NO